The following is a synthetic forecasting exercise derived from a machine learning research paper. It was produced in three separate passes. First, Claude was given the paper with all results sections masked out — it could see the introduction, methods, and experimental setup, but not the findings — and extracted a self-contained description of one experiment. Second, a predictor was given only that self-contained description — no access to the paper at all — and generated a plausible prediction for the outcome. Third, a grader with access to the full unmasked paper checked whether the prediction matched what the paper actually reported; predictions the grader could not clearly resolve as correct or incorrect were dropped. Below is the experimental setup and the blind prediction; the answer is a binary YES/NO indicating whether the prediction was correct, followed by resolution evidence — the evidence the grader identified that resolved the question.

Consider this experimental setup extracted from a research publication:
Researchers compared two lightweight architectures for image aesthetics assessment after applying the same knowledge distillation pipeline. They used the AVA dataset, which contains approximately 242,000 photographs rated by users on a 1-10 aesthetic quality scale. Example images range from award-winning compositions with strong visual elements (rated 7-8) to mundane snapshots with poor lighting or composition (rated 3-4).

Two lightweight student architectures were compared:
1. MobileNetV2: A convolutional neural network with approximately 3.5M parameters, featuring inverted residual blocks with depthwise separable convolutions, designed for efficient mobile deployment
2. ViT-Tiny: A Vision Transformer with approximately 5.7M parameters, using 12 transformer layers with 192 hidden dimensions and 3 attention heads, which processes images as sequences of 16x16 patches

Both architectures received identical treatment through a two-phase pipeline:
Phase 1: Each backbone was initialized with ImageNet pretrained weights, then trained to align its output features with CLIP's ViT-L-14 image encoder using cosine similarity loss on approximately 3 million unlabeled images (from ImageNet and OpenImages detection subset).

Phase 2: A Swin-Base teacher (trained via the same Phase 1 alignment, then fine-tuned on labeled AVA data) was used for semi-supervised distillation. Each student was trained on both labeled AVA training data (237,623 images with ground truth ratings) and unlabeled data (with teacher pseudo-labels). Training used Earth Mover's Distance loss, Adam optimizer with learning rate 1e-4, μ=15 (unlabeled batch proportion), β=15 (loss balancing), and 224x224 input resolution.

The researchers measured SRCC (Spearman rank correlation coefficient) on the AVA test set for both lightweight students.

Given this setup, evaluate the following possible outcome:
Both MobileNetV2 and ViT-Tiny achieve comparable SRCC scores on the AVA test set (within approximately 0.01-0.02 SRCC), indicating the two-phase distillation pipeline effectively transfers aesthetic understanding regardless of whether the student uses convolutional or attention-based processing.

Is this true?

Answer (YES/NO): NO